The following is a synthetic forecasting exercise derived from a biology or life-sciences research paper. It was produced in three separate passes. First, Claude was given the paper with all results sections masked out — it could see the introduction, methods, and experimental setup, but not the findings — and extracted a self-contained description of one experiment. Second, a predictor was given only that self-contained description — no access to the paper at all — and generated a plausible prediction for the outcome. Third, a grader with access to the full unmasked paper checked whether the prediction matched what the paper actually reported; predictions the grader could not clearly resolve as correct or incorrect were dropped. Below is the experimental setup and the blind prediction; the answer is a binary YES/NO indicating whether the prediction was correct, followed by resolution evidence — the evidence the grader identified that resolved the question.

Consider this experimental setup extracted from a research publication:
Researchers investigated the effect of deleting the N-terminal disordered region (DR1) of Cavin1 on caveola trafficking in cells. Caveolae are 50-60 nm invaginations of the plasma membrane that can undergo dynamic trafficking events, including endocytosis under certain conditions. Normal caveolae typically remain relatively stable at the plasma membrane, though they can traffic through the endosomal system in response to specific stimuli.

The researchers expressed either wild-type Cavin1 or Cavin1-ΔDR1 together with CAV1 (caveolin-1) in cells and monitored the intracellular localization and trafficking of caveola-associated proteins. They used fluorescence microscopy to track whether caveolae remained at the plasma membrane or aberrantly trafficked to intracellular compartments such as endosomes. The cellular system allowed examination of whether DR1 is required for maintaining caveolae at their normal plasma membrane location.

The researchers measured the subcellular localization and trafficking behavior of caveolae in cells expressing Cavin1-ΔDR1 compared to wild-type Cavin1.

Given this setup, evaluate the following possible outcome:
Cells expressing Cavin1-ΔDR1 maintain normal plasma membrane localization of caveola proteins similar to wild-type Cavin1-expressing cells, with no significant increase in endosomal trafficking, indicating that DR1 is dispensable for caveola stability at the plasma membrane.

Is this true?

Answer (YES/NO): NO